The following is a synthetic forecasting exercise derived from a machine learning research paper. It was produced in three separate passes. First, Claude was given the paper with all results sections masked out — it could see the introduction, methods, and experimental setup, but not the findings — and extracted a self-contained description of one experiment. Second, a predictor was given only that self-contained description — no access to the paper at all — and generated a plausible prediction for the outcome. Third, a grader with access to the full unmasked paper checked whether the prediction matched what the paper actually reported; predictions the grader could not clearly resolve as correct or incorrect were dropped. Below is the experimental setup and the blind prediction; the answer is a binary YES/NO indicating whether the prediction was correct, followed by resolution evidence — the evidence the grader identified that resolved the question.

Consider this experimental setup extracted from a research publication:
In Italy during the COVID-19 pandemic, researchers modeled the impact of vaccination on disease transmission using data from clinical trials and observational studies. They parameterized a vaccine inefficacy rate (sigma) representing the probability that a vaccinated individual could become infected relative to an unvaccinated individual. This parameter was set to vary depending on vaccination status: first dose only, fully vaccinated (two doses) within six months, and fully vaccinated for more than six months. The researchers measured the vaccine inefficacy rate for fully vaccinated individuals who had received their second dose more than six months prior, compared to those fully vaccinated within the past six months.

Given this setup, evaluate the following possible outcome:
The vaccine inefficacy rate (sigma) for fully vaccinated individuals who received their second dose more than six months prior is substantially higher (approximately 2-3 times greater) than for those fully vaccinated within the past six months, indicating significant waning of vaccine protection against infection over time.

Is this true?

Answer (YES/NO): NO